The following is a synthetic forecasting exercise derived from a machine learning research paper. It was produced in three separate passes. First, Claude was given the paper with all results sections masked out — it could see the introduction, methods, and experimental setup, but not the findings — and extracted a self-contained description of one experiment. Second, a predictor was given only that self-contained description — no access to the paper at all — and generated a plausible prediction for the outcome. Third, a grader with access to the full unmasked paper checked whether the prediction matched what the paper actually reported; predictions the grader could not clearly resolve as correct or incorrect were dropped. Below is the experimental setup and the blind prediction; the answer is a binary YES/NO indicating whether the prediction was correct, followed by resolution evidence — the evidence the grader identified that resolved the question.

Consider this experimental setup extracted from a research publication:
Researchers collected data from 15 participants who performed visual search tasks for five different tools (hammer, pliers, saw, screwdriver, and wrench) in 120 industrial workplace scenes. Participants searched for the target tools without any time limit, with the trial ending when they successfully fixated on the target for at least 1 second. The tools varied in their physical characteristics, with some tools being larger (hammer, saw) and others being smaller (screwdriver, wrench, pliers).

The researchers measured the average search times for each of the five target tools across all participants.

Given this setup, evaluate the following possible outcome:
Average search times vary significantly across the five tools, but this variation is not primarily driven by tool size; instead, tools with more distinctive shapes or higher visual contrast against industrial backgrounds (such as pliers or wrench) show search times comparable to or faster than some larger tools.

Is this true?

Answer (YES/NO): NO